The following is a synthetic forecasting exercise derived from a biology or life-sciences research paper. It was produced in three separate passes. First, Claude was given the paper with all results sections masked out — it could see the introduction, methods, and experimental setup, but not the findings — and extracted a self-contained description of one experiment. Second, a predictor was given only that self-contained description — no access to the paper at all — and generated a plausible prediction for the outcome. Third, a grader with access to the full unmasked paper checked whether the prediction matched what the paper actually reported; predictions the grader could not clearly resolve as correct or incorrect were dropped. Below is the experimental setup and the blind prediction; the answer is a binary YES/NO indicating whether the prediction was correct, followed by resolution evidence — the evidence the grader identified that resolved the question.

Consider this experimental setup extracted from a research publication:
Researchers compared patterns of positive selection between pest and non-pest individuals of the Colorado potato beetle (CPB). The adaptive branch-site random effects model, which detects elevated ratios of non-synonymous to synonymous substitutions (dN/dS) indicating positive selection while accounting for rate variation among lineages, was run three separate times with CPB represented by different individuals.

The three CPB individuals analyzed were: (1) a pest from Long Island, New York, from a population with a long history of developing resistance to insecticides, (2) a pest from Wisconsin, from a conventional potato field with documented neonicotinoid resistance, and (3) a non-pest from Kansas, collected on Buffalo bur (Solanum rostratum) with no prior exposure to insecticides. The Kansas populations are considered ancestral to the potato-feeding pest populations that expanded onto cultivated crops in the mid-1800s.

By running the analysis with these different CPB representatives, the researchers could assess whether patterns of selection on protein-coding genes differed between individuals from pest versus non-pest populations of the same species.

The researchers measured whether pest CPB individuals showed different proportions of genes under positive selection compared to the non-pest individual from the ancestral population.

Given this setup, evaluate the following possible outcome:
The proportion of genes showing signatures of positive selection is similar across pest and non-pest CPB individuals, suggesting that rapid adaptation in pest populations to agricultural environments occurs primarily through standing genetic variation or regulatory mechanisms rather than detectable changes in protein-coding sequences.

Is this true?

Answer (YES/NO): NO